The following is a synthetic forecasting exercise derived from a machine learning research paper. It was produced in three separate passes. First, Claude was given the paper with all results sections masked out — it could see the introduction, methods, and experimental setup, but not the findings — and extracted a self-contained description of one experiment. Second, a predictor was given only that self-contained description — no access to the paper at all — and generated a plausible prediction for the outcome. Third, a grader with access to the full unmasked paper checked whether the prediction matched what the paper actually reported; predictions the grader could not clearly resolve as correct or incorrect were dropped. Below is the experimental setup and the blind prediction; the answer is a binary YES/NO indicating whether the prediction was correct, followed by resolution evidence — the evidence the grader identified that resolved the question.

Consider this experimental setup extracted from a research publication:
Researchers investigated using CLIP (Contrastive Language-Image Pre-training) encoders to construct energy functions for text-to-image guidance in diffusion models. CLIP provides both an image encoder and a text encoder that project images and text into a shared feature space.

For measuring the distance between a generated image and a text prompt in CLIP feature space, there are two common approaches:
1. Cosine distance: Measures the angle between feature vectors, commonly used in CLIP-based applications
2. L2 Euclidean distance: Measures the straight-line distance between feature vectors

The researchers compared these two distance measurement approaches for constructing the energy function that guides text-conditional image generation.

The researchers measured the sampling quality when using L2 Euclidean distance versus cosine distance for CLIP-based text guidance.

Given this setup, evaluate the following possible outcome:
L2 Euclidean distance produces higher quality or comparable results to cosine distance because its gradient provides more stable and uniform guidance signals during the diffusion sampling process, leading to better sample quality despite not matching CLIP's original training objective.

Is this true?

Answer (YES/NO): YES